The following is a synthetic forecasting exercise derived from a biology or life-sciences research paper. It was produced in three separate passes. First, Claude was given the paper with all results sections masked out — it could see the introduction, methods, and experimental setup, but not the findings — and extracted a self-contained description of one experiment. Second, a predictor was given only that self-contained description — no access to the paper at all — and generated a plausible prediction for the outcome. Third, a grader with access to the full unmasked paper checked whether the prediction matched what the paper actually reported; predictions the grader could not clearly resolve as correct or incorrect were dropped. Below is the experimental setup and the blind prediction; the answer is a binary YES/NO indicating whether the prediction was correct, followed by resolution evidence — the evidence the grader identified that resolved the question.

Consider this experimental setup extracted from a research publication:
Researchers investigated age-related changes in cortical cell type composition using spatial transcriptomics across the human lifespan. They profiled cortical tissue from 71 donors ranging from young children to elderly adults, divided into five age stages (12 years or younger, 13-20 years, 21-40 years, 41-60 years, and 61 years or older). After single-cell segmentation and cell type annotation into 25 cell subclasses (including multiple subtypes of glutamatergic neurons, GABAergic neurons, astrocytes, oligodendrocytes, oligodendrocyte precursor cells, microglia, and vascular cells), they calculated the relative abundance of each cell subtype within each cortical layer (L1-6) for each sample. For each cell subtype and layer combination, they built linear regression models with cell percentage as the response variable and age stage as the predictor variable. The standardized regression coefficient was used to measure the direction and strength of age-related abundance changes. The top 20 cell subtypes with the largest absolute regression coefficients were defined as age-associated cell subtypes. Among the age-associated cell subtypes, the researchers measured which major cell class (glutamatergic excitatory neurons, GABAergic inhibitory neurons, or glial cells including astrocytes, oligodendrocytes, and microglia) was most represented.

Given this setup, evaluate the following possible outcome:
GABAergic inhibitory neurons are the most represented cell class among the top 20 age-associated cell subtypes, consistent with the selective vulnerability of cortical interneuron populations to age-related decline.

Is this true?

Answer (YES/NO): NO